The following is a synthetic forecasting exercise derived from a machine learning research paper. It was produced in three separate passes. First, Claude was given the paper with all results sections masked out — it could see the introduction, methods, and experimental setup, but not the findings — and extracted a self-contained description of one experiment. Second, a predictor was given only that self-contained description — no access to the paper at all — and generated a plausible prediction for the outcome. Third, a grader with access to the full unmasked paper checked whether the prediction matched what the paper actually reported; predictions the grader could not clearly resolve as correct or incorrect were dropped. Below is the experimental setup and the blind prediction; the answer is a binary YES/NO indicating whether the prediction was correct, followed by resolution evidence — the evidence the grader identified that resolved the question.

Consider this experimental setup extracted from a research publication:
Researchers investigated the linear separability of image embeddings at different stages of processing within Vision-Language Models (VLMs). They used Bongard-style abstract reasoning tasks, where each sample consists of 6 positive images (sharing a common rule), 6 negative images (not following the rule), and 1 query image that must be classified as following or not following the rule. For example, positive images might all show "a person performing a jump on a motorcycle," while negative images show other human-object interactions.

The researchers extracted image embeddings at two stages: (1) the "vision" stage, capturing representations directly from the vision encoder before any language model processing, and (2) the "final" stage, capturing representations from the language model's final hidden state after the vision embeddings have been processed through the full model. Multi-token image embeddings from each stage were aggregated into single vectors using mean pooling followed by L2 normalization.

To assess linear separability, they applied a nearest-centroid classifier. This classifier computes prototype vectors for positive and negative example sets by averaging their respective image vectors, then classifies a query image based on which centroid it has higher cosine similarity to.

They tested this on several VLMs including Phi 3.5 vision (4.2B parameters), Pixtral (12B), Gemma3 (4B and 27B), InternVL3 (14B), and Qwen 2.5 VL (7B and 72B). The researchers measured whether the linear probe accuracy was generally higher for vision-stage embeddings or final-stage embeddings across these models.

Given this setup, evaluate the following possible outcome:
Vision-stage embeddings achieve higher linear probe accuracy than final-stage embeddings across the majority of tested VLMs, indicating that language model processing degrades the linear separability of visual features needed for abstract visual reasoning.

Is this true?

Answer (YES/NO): YES